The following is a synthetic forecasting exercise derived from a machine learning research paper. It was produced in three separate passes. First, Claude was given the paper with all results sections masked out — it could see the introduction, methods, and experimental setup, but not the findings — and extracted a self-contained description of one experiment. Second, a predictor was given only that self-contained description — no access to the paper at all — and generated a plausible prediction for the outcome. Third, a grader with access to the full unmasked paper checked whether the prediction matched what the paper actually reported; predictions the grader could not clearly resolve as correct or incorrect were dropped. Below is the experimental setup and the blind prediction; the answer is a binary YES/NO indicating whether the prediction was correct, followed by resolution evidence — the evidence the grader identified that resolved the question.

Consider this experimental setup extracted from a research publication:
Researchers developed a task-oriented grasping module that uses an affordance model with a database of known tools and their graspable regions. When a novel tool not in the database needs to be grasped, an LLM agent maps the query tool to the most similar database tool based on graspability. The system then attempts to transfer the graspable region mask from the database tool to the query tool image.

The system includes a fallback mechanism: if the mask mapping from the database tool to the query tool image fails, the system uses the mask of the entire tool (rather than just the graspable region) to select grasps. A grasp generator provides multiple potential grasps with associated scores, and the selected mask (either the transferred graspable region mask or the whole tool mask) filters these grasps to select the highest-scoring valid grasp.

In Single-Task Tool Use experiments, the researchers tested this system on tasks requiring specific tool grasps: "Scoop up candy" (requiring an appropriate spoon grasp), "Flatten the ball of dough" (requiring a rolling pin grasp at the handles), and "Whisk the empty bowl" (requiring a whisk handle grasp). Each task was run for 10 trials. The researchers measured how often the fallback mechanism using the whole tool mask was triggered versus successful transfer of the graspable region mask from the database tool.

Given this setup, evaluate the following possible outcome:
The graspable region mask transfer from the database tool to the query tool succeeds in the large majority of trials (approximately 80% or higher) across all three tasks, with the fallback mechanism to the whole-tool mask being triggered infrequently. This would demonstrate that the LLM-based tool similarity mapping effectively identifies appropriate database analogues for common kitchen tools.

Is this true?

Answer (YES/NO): NO